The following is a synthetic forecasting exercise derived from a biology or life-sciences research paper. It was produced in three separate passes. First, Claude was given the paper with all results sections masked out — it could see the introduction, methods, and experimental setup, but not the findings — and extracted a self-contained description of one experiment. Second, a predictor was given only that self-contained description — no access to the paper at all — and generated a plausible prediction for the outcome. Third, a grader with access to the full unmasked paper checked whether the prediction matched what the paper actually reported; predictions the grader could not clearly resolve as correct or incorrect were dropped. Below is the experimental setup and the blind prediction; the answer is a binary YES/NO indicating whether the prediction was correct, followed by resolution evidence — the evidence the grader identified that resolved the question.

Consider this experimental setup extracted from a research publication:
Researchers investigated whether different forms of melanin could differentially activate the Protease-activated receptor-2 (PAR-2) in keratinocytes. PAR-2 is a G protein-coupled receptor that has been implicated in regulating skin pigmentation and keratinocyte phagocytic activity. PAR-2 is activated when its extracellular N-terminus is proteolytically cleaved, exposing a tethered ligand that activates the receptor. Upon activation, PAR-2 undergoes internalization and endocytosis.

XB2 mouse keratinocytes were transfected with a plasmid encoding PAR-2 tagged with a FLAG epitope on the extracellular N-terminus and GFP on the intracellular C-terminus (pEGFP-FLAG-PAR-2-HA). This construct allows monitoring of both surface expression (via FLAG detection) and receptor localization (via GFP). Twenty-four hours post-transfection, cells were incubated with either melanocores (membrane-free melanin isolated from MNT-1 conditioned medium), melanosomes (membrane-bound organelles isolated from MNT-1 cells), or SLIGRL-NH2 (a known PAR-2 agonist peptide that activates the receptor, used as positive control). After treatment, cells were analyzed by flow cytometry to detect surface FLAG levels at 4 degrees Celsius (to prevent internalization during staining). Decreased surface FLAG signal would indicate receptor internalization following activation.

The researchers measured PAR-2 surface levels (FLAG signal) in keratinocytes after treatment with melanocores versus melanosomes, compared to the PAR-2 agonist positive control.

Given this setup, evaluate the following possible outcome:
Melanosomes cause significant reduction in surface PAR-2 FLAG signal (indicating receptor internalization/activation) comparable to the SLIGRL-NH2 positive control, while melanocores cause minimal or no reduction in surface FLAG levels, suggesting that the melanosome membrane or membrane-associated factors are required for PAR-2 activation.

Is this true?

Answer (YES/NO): NO